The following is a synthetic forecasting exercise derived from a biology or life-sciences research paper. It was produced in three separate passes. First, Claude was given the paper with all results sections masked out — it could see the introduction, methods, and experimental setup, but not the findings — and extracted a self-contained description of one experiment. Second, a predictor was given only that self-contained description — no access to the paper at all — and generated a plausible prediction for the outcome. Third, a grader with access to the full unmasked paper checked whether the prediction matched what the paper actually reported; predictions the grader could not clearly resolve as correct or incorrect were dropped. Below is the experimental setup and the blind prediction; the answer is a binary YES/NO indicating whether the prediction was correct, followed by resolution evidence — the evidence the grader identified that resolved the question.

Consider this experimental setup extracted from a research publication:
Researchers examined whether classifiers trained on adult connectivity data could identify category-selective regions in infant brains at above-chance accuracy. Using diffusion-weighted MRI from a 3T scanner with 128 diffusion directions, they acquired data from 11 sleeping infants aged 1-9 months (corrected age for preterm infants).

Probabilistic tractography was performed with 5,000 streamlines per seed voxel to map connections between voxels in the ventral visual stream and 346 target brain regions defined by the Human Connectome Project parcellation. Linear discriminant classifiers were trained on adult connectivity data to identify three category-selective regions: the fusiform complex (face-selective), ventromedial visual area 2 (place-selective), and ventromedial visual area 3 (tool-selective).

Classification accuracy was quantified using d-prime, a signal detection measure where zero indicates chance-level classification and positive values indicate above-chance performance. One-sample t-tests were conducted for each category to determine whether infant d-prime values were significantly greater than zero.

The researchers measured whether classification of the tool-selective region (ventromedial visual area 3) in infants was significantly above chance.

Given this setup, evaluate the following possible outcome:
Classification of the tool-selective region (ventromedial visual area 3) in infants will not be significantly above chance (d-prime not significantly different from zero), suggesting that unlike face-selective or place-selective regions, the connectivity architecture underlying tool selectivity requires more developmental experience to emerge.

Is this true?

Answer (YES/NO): NO